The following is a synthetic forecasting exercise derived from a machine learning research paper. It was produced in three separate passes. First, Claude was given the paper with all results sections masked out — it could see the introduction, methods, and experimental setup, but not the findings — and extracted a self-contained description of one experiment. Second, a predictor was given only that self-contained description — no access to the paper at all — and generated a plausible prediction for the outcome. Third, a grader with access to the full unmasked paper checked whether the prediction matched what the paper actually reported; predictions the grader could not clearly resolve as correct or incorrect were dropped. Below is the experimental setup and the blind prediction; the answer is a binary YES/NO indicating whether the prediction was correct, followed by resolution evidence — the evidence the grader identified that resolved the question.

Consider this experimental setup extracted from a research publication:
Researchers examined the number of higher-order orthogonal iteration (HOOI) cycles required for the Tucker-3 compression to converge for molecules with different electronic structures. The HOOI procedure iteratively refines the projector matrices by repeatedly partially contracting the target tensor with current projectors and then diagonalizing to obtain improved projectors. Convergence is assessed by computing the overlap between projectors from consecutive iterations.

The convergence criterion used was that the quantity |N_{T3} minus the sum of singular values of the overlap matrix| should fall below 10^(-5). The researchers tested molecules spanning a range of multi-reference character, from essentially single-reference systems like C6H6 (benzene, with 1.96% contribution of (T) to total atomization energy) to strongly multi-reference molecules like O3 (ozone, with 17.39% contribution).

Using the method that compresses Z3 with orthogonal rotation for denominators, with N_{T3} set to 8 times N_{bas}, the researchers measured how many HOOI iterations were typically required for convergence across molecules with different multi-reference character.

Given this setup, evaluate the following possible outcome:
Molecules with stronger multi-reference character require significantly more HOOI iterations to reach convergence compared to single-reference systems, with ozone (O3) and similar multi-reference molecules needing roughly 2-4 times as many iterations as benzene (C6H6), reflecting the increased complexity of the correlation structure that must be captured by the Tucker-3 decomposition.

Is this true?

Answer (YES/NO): NO